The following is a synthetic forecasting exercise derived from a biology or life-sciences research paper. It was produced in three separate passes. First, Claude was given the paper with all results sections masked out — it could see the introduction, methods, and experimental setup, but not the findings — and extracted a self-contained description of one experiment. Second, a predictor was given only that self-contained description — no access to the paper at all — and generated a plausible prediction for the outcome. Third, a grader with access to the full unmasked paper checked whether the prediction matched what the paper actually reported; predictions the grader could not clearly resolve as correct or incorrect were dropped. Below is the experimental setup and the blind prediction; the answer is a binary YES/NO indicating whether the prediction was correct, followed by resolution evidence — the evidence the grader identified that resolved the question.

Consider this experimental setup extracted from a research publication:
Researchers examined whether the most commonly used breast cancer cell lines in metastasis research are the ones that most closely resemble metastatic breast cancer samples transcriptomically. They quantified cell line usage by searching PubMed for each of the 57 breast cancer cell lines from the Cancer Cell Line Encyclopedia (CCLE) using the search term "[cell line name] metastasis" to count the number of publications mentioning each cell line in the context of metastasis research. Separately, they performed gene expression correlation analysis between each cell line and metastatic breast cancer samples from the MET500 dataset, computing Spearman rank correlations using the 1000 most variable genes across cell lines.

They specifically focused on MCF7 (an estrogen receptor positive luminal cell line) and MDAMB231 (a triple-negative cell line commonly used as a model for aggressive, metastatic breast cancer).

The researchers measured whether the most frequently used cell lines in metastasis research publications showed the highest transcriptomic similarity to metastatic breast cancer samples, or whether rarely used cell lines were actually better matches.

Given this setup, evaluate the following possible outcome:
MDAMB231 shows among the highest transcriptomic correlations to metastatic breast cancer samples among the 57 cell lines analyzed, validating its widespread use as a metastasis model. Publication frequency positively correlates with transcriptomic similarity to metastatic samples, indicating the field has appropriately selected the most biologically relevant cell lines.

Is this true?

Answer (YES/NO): NO